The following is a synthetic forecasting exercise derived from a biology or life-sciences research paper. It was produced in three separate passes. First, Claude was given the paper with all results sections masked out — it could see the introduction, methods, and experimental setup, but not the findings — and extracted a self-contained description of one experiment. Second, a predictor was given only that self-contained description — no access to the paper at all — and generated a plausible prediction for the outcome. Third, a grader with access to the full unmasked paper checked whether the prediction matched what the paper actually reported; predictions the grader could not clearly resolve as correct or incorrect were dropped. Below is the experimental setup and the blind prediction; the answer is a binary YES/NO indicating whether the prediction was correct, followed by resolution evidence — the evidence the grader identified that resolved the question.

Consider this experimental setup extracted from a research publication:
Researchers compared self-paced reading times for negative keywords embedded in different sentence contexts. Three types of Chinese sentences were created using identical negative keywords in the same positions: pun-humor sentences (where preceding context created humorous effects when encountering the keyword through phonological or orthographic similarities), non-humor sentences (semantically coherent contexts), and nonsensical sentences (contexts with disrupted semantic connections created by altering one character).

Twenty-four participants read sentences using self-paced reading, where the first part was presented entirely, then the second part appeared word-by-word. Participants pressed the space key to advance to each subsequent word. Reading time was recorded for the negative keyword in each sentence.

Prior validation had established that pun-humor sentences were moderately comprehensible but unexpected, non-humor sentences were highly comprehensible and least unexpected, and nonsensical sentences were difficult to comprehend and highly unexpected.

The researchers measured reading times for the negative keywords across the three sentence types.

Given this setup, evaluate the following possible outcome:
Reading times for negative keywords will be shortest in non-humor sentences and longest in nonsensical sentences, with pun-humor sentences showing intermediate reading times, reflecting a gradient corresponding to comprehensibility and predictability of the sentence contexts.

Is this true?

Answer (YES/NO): NO